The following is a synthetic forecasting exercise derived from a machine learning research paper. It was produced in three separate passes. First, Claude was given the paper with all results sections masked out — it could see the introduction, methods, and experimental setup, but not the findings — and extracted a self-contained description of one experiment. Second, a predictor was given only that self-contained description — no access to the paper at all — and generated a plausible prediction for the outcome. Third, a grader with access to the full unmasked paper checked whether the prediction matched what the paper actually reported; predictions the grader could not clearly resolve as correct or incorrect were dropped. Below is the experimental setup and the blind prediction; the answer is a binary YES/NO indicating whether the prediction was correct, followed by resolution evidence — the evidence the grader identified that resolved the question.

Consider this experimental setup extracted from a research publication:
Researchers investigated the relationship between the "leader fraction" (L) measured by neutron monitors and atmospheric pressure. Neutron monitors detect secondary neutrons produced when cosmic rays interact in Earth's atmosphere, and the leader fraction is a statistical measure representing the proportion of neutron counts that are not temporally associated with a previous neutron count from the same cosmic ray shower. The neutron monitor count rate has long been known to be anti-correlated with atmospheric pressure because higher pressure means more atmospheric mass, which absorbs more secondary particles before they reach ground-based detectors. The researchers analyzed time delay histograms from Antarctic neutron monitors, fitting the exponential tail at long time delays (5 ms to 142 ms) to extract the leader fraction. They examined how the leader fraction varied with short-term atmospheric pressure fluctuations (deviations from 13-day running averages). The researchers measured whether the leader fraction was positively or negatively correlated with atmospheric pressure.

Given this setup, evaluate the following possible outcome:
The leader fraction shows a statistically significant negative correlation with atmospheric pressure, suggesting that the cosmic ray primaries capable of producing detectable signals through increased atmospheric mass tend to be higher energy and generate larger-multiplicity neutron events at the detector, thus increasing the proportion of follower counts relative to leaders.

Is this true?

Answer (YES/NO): NO